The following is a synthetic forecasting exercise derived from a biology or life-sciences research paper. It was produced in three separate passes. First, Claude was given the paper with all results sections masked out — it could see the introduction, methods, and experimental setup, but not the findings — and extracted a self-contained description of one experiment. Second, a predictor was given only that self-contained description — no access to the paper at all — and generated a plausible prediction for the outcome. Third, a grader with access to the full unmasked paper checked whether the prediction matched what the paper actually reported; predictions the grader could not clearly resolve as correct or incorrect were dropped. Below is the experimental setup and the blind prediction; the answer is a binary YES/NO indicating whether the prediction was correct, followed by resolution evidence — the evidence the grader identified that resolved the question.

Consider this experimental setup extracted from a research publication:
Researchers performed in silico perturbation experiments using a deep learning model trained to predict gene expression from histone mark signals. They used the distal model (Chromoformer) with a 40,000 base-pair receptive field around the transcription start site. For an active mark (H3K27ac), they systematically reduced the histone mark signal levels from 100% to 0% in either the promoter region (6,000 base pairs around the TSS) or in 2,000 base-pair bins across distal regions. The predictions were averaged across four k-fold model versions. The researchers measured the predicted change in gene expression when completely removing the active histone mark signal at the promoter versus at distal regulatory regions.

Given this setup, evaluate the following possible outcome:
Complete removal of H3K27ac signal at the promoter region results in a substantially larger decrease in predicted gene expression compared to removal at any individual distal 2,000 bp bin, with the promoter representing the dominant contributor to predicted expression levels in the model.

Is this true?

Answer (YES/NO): YES